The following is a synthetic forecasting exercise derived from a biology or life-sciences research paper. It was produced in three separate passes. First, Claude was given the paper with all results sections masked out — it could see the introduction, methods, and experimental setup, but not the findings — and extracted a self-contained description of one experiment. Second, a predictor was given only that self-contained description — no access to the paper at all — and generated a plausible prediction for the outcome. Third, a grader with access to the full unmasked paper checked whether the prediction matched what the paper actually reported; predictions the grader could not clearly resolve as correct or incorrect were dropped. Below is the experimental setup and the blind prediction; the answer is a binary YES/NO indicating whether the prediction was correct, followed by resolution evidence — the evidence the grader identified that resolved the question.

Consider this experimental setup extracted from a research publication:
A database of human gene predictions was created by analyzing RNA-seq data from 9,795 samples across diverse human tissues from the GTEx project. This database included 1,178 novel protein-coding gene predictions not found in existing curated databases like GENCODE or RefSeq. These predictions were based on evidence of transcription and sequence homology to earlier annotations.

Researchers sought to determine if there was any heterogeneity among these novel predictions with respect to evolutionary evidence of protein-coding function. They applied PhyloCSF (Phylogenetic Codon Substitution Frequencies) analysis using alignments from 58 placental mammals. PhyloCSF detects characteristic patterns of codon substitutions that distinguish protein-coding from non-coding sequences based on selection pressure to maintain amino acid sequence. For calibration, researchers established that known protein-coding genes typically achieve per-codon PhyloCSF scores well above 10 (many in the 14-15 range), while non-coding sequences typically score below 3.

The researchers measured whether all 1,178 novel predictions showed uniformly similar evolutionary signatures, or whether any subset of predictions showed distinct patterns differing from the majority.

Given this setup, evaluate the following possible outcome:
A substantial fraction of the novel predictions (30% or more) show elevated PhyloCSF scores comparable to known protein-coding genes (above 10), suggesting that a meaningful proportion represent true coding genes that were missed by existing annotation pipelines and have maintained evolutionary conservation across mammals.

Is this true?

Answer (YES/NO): NO